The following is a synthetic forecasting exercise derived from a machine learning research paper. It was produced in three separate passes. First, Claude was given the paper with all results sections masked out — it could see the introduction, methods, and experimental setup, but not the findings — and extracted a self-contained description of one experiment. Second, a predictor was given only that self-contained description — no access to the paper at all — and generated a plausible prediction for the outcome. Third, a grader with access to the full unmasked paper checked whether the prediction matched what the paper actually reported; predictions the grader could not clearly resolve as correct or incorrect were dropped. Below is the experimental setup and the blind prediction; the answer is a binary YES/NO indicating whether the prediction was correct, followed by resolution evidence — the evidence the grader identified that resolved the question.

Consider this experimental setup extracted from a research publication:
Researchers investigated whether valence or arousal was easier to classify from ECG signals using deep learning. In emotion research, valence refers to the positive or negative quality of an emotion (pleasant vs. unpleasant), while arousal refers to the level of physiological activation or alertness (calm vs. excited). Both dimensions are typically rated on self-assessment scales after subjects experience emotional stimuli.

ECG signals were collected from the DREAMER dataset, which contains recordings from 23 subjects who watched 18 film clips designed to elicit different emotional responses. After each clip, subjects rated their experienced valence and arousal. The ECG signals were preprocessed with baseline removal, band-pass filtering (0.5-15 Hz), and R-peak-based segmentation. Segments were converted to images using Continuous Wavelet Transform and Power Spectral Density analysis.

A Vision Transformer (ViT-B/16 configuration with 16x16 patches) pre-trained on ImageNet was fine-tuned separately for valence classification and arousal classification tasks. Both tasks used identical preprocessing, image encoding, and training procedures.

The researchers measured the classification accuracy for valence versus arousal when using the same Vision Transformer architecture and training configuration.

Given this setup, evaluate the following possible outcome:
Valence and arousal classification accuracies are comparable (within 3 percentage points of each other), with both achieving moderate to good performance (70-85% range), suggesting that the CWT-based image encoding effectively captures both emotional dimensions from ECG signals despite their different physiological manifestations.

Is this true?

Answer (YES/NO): YES